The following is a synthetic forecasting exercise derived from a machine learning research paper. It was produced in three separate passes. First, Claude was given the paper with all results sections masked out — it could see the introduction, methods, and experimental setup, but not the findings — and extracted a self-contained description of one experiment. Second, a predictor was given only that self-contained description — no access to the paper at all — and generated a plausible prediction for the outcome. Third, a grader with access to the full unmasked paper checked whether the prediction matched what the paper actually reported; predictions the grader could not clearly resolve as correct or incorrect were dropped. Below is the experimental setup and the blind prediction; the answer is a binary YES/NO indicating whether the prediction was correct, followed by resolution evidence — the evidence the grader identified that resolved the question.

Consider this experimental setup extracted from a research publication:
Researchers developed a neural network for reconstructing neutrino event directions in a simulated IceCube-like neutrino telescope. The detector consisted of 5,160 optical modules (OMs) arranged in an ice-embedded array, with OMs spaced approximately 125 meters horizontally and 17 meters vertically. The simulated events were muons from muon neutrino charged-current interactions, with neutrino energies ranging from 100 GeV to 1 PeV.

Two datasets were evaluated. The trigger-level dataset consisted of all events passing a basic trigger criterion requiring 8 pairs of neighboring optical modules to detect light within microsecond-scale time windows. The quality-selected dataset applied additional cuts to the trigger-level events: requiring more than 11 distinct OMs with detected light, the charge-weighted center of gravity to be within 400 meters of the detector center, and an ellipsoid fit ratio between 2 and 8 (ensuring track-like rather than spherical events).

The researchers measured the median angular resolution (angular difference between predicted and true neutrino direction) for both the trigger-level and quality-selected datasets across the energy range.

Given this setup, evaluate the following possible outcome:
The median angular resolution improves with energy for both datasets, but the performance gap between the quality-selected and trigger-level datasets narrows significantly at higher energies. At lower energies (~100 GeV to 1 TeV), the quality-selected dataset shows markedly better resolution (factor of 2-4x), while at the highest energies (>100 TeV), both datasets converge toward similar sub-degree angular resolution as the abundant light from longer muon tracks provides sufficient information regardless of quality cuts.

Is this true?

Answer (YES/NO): NO